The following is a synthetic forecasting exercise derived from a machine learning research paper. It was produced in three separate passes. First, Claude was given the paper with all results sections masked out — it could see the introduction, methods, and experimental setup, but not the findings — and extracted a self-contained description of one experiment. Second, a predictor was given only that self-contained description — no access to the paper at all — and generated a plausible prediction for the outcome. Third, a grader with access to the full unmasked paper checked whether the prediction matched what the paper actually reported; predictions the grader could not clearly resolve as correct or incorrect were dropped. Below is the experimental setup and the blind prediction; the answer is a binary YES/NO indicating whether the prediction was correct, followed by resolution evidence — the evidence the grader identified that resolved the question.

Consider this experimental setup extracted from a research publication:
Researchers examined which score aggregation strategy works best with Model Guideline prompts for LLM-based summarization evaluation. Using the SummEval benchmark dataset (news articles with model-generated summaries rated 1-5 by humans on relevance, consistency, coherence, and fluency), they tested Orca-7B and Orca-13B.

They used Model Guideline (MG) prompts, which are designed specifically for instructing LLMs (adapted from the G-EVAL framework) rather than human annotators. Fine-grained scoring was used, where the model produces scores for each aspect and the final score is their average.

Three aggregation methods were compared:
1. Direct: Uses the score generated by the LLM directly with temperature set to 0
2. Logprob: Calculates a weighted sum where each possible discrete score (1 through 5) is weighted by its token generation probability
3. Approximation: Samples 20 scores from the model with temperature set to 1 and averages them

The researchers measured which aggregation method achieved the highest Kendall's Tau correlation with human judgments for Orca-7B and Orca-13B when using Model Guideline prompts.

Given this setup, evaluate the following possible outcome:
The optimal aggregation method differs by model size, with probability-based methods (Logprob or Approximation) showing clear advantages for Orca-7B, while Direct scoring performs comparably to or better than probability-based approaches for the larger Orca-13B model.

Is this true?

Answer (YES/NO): NO